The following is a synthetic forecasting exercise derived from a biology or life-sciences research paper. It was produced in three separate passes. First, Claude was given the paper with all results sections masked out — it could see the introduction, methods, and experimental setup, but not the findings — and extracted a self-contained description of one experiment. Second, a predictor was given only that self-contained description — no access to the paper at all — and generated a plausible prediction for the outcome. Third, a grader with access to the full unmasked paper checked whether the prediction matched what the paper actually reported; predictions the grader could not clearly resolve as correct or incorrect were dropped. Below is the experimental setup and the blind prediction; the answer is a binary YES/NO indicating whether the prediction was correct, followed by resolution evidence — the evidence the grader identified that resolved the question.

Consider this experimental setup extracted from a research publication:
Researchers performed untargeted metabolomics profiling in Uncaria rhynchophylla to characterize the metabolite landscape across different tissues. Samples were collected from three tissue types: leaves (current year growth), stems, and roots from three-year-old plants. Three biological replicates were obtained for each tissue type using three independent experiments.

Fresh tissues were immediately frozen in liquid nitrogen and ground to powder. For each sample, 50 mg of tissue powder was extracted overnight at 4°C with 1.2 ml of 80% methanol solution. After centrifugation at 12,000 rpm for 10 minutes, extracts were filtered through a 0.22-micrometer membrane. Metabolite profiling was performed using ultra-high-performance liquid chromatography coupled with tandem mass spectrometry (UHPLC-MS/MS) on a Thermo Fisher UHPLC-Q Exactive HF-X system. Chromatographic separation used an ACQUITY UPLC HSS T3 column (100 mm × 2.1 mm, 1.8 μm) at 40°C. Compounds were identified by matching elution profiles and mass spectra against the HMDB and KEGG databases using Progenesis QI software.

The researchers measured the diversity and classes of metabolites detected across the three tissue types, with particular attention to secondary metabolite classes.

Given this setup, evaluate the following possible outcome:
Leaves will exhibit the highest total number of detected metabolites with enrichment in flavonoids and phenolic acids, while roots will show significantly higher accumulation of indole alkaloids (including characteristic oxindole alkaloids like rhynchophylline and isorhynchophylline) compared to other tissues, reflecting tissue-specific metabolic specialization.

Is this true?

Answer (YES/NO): NO